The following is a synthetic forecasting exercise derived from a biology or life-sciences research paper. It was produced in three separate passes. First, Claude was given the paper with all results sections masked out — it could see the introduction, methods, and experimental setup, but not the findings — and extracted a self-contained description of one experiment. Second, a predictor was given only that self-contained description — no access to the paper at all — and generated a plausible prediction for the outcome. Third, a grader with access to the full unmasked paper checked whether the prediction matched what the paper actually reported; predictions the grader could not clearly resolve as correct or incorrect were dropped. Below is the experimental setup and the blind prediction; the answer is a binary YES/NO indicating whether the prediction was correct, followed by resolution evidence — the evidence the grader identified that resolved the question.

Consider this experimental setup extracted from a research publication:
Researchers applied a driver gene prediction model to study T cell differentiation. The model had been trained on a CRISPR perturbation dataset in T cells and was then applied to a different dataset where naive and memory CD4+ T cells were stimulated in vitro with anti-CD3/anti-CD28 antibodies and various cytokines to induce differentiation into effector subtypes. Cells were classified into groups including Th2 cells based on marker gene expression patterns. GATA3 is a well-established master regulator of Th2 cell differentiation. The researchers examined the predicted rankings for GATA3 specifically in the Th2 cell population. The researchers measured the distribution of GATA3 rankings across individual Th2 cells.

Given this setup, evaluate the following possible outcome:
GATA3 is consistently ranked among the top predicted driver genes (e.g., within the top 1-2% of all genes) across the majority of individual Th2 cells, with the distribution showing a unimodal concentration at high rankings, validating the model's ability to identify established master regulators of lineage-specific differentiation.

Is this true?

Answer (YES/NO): NO